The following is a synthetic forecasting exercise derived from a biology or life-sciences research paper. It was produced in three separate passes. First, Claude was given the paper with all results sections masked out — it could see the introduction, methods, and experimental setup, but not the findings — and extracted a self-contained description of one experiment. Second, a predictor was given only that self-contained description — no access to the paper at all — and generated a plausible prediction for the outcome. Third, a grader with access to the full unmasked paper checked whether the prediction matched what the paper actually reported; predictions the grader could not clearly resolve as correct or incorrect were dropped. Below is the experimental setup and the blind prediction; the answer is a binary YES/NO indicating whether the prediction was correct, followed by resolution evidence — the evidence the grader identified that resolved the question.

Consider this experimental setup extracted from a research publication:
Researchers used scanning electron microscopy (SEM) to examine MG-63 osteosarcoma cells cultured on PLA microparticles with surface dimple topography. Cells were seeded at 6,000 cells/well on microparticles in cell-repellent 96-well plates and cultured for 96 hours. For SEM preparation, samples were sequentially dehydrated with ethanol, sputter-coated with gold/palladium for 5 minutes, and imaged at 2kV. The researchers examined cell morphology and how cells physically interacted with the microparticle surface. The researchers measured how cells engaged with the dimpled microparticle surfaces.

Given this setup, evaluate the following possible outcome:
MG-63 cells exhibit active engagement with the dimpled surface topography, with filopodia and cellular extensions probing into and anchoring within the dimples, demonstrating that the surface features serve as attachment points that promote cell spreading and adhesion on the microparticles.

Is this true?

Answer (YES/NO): NO